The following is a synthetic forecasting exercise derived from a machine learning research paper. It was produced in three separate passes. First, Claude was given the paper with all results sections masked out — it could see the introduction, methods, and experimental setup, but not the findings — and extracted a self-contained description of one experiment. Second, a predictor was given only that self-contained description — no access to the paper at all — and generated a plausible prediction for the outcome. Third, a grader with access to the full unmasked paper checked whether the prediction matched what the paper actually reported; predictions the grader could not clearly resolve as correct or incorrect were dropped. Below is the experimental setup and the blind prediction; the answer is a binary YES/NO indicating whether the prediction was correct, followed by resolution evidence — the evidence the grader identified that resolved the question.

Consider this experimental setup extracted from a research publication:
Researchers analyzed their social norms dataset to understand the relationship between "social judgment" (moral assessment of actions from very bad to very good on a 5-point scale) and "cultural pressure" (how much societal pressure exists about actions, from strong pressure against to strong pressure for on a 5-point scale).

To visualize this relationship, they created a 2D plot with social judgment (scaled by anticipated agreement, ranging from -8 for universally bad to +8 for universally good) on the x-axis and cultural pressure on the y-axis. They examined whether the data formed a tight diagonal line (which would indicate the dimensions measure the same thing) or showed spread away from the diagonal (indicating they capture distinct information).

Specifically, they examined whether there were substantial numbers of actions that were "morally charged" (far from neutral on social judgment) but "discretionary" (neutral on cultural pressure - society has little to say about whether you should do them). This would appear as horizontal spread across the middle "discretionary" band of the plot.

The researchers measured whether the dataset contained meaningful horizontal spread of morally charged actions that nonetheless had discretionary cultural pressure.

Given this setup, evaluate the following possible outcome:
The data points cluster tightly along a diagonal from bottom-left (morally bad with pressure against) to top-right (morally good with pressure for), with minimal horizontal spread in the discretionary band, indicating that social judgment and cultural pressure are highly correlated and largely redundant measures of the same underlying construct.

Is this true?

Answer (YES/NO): NO